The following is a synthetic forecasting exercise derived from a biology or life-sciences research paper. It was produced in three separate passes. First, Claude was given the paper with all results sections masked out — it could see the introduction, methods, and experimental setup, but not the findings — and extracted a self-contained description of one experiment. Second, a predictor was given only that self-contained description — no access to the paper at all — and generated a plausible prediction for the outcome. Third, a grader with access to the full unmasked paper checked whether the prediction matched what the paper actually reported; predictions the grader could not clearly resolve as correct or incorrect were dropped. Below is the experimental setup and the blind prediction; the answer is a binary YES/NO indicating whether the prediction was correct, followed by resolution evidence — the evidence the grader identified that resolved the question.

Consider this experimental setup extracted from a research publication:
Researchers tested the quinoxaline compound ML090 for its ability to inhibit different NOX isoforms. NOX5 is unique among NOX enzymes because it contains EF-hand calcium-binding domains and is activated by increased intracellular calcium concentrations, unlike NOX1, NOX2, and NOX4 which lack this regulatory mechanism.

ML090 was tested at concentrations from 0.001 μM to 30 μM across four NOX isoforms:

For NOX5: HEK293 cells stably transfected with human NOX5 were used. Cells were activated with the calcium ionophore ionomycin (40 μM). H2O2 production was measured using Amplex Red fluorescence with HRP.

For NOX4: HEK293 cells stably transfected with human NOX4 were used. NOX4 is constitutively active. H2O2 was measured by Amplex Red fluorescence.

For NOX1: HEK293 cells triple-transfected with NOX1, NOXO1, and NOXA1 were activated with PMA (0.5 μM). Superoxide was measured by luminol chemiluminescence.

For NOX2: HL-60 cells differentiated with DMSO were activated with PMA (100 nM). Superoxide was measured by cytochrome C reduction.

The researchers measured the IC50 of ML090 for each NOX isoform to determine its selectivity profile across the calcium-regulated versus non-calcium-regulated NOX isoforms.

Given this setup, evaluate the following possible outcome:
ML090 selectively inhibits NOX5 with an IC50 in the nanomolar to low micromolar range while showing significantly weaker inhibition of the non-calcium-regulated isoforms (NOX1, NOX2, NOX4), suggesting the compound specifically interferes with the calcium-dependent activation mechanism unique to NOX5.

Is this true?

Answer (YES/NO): NO